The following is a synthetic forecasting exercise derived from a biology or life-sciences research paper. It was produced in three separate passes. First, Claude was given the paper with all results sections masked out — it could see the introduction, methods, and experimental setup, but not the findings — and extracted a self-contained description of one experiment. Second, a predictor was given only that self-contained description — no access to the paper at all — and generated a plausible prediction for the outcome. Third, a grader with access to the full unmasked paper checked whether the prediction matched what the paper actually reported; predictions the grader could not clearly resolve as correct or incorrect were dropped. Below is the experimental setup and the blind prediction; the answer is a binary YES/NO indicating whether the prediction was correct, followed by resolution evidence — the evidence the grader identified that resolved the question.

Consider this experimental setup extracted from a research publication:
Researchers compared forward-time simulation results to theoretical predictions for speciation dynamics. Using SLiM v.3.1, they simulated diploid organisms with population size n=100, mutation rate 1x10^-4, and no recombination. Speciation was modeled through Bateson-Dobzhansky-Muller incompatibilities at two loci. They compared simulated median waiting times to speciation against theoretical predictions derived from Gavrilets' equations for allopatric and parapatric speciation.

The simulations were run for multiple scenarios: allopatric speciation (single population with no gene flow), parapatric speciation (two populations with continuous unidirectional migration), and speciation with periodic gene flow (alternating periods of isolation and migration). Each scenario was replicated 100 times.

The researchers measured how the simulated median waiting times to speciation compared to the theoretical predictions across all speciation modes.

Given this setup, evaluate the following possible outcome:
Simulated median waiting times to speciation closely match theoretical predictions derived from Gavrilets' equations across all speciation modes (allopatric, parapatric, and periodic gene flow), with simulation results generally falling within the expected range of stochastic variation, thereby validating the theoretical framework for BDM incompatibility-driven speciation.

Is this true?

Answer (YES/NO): NO